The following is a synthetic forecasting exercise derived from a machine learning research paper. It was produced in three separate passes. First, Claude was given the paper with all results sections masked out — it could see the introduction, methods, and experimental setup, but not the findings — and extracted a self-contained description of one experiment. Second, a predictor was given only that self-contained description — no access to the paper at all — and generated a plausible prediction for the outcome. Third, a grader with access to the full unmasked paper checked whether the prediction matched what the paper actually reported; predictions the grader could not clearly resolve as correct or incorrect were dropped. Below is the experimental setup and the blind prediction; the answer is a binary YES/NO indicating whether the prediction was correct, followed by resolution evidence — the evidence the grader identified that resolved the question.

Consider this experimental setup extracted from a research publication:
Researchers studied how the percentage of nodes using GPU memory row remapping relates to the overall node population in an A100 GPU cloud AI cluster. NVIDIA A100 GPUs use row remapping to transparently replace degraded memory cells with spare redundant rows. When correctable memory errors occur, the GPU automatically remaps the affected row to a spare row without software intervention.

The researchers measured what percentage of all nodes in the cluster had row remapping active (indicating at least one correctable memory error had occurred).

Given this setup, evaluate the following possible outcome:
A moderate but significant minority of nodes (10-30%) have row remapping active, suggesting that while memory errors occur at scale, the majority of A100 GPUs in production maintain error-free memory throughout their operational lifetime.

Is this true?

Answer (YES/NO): NO